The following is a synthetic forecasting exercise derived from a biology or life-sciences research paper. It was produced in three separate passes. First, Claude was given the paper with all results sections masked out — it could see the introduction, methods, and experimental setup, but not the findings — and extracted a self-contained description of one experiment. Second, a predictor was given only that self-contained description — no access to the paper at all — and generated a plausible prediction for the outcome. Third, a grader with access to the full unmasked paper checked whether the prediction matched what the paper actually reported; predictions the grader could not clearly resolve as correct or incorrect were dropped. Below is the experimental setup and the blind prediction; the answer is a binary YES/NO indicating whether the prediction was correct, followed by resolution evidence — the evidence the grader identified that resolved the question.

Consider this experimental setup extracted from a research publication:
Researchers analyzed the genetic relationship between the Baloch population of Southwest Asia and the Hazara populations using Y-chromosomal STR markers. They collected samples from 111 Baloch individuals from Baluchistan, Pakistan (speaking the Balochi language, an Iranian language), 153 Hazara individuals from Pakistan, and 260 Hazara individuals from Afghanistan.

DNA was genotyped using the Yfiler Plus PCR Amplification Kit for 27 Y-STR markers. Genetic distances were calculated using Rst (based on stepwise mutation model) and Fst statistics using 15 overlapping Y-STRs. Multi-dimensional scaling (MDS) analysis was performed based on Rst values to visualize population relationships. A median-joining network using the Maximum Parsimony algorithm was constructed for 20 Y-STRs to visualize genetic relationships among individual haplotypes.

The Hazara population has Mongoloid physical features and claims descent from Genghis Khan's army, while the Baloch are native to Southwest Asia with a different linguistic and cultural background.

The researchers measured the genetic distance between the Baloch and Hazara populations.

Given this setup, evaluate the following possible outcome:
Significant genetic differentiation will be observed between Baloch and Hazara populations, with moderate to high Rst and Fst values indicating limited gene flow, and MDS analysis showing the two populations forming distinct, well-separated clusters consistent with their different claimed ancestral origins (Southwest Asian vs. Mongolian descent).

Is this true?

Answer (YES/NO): NO